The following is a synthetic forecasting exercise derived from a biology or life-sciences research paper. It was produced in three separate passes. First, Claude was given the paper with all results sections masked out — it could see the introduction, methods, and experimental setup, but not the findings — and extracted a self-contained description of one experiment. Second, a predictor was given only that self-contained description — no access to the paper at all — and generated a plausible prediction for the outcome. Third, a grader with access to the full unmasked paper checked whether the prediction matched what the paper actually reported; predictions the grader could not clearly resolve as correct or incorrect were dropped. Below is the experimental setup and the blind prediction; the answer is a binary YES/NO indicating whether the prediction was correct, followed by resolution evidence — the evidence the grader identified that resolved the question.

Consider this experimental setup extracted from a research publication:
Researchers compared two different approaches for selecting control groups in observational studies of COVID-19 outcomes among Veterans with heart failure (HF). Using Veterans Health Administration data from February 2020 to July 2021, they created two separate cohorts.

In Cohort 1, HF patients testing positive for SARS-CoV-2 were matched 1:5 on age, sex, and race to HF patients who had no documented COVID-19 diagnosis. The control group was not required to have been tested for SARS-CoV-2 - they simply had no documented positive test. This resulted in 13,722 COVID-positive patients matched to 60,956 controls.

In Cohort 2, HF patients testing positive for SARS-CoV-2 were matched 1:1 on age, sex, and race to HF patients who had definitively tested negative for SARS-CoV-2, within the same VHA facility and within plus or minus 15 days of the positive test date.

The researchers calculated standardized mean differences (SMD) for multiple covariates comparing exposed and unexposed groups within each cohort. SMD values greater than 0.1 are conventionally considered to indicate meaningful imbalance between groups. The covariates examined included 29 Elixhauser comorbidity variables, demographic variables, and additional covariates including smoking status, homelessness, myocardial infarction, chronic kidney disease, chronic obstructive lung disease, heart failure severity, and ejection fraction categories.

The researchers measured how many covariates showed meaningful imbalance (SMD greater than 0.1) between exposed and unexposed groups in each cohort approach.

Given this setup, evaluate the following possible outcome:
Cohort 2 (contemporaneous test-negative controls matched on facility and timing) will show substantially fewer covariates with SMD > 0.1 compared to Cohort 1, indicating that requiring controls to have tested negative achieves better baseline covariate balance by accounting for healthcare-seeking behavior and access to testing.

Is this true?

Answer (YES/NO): YES